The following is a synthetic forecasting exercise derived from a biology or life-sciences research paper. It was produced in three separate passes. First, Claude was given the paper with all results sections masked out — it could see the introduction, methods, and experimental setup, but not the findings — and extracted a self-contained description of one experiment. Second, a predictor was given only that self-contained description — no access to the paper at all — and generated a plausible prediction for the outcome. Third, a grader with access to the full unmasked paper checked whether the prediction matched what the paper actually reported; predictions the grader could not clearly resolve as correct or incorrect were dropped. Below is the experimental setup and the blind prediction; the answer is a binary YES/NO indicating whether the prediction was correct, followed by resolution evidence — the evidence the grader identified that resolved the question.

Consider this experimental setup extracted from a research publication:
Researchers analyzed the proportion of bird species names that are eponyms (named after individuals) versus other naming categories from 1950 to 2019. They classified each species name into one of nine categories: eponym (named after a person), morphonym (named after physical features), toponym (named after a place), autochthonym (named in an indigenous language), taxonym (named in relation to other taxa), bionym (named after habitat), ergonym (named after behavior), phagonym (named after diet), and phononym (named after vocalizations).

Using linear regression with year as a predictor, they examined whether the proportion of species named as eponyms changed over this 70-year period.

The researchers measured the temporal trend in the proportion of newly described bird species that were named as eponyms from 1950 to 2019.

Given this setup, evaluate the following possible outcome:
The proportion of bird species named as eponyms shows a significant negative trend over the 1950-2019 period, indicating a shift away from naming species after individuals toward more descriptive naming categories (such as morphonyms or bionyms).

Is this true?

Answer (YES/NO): NO